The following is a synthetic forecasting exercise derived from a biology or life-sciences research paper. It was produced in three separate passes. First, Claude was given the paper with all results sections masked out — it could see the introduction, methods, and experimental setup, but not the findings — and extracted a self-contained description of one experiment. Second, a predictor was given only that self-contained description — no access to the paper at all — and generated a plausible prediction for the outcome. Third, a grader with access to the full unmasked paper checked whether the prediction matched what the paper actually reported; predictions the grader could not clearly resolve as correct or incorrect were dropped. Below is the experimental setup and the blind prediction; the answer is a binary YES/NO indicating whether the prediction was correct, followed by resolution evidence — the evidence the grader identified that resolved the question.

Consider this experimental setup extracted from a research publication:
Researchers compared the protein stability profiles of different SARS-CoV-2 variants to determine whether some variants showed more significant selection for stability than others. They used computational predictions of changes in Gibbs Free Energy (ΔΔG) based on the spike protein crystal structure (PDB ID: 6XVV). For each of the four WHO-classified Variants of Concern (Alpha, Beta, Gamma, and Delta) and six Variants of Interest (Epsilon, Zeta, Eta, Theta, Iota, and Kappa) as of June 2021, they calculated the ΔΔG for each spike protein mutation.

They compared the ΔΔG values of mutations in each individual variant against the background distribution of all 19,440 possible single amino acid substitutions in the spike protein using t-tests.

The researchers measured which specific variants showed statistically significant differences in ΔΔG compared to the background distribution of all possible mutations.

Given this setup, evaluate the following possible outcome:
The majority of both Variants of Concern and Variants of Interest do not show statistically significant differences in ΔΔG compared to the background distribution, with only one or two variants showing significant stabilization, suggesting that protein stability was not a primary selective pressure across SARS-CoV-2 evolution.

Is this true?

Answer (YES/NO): NO